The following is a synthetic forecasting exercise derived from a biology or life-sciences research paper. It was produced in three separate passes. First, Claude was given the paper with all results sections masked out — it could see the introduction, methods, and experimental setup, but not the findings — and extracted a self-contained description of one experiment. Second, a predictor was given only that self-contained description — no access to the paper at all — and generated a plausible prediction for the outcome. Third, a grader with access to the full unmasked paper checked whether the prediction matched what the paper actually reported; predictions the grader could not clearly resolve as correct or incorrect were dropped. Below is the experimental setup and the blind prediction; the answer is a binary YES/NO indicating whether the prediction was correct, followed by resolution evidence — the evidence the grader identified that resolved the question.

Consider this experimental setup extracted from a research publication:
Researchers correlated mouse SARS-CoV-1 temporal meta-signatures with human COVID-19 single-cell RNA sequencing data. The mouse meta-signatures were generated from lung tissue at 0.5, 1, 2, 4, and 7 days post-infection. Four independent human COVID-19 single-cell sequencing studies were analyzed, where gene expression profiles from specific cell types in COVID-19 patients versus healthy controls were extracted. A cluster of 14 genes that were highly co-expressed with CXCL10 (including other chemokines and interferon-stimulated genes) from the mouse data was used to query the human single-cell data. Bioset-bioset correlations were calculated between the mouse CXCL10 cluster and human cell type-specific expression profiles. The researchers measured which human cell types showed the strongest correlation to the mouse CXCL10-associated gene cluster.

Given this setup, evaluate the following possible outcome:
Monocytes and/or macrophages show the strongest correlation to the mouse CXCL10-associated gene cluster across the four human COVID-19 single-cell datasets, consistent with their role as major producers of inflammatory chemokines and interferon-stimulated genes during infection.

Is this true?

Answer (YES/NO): YES